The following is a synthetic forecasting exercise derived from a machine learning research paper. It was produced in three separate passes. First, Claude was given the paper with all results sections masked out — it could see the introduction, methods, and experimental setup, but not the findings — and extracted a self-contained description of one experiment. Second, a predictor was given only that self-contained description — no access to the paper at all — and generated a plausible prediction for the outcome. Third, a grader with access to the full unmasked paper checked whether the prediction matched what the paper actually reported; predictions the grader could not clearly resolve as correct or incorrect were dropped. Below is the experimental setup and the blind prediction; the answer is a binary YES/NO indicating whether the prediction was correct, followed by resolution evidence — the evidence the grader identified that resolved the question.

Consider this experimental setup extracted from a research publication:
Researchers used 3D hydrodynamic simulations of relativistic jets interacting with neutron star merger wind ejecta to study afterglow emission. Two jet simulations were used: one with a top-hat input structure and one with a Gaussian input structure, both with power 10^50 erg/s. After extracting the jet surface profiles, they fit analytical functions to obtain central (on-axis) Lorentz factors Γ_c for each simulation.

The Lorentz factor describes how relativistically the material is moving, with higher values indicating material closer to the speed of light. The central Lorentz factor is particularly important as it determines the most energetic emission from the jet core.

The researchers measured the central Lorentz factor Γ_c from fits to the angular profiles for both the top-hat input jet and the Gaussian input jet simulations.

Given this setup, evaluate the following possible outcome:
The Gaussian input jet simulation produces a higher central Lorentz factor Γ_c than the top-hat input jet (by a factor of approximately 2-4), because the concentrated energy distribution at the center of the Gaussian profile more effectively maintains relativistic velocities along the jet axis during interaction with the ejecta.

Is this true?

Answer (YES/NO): NO